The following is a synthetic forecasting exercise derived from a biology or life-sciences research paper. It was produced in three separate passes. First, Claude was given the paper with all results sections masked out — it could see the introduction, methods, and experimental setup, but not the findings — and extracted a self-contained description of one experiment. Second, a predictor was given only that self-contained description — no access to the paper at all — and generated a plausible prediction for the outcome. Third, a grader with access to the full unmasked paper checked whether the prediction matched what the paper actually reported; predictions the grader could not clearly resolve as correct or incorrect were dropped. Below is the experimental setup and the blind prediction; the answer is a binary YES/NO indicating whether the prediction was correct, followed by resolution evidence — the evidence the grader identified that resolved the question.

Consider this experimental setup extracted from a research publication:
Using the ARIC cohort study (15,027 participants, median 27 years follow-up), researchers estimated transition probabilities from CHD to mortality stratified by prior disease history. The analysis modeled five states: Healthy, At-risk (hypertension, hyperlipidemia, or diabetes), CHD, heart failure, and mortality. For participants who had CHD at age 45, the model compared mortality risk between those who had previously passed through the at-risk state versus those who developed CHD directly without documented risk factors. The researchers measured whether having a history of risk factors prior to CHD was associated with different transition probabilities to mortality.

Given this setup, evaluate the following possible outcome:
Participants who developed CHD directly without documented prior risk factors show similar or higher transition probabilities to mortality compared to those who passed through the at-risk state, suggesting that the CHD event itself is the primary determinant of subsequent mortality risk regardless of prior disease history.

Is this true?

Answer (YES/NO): NO